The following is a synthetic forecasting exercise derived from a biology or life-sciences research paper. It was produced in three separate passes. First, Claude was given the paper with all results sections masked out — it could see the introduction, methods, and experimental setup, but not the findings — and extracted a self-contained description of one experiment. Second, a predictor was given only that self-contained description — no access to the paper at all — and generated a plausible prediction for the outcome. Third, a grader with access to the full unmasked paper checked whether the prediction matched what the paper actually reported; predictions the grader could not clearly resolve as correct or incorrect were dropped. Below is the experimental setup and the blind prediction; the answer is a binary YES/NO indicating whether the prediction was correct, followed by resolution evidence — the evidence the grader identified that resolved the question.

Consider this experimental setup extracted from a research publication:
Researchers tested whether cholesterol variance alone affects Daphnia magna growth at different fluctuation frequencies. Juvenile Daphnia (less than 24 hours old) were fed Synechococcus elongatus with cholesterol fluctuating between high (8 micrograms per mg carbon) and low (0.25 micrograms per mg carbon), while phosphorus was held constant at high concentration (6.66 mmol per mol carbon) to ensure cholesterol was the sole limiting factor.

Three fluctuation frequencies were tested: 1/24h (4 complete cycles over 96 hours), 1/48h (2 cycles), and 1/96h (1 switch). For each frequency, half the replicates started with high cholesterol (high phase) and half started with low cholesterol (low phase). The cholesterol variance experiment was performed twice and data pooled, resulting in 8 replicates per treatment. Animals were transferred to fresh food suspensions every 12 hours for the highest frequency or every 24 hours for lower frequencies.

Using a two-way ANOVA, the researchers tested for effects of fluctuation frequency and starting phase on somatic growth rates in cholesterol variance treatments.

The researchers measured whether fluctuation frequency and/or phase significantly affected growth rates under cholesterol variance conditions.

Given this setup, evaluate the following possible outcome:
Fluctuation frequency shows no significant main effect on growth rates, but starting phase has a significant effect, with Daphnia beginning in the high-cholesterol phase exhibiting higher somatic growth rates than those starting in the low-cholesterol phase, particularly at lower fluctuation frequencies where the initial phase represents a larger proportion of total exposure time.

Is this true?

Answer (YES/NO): NO